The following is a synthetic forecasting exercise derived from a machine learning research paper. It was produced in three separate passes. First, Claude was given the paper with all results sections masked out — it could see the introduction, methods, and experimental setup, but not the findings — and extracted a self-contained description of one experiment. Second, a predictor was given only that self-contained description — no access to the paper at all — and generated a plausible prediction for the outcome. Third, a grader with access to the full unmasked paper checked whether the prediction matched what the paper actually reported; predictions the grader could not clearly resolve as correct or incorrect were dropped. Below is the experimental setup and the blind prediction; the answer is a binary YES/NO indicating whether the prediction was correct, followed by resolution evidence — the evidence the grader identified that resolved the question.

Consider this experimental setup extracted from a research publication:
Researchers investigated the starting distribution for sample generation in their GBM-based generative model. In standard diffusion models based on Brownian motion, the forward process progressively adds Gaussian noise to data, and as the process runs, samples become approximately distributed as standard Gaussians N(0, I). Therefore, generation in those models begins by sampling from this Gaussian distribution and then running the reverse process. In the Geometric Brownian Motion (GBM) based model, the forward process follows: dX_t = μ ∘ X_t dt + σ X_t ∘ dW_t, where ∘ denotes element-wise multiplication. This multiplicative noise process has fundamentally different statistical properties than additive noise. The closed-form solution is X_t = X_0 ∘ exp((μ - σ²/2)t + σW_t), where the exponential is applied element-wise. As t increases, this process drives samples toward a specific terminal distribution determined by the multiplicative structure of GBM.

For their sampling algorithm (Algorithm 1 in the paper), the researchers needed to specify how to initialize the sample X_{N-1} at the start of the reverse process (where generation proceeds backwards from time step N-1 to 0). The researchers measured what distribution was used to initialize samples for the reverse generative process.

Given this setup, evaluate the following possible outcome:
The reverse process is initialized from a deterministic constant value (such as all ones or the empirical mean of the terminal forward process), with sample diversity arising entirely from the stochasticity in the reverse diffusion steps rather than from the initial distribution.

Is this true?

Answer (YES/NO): NO